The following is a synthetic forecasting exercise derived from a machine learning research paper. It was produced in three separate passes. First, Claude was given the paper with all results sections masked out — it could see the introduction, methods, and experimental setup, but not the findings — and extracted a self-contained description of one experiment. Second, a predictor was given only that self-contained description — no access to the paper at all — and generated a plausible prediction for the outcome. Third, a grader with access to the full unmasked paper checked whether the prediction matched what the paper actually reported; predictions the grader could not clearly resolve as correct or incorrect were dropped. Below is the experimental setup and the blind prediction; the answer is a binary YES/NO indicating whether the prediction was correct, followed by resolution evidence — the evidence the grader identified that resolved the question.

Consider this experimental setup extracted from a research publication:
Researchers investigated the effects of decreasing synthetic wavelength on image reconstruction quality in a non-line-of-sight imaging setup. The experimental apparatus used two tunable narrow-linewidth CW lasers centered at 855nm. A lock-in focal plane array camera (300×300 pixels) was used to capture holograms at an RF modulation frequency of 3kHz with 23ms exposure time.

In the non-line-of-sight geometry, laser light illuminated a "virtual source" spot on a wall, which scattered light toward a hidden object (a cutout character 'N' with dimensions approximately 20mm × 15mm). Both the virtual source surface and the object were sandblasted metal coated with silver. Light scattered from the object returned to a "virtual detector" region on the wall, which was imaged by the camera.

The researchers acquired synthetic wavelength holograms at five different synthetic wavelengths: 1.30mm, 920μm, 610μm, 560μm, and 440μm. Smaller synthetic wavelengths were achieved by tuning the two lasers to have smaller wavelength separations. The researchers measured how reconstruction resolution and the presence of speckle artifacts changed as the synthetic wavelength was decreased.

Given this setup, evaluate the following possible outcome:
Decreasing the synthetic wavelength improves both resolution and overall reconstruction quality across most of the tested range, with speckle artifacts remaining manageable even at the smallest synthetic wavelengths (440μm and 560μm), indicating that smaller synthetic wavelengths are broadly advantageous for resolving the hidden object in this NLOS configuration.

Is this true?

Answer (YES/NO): NO